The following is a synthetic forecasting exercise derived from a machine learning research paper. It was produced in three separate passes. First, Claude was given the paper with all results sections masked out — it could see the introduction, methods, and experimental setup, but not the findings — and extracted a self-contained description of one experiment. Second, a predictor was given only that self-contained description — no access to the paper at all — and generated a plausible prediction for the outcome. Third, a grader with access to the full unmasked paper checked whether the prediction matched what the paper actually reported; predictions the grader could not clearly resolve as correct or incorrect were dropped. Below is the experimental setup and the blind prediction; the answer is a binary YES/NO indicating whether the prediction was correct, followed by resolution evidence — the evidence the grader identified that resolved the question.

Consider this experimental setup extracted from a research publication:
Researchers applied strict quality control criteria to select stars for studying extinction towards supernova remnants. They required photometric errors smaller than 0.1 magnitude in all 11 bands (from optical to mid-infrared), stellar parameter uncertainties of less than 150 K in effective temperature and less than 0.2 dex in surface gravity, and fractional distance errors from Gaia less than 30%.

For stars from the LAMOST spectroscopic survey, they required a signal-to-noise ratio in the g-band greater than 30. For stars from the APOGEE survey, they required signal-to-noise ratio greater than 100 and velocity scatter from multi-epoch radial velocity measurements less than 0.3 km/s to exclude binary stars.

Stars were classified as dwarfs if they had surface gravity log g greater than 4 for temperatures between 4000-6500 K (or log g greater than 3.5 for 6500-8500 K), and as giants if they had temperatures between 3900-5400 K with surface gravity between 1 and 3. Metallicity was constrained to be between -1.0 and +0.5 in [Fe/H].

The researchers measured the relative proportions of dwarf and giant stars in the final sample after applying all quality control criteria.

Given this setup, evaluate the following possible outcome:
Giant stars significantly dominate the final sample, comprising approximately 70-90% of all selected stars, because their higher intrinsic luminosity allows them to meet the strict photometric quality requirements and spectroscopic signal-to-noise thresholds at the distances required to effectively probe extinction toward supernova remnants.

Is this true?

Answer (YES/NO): NO